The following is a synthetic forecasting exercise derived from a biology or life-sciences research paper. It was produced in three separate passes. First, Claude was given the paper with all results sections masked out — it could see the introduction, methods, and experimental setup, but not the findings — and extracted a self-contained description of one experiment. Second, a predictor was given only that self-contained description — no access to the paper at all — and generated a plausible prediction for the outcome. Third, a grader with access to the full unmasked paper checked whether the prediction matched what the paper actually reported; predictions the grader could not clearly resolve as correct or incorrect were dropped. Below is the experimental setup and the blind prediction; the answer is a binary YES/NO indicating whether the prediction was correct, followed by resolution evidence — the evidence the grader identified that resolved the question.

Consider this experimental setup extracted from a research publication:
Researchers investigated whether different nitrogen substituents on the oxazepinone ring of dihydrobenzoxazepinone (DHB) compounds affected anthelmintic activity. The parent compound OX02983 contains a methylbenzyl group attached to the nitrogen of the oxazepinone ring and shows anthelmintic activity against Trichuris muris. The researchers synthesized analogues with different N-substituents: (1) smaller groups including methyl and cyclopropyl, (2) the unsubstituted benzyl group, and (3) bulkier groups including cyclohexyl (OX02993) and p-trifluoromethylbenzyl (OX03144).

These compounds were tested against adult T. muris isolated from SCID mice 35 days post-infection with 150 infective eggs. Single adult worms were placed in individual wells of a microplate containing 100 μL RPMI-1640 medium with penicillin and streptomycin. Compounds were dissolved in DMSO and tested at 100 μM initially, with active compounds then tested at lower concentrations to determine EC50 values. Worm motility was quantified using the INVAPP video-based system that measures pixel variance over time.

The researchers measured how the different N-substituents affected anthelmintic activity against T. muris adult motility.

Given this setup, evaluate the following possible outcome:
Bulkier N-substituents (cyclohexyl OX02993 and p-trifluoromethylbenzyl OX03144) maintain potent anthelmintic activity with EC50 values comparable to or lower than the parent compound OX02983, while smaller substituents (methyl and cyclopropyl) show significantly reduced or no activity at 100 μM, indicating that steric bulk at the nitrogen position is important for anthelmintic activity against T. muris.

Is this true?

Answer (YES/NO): NO